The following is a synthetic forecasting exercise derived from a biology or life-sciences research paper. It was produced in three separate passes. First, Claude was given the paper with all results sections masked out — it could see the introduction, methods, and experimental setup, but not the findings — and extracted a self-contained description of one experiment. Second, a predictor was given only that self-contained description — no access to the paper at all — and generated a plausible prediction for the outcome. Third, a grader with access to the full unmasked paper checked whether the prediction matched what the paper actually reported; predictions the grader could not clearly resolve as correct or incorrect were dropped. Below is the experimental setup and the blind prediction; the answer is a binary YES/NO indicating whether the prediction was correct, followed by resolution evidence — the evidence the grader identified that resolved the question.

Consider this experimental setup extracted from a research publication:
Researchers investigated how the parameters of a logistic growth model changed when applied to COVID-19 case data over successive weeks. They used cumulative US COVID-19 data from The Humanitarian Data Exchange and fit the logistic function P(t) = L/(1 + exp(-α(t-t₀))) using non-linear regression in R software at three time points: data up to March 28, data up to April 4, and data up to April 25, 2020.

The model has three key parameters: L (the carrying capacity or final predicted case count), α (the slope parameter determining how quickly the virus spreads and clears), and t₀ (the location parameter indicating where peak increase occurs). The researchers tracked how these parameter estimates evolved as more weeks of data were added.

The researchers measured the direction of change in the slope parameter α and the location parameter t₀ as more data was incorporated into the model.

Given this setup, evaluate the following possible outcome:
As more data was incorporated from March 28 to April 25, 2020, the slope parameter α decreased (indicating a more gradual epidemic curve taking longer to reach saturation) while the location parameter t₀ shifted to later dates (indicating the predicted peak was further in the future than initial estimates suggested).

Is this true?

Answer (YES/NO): YES